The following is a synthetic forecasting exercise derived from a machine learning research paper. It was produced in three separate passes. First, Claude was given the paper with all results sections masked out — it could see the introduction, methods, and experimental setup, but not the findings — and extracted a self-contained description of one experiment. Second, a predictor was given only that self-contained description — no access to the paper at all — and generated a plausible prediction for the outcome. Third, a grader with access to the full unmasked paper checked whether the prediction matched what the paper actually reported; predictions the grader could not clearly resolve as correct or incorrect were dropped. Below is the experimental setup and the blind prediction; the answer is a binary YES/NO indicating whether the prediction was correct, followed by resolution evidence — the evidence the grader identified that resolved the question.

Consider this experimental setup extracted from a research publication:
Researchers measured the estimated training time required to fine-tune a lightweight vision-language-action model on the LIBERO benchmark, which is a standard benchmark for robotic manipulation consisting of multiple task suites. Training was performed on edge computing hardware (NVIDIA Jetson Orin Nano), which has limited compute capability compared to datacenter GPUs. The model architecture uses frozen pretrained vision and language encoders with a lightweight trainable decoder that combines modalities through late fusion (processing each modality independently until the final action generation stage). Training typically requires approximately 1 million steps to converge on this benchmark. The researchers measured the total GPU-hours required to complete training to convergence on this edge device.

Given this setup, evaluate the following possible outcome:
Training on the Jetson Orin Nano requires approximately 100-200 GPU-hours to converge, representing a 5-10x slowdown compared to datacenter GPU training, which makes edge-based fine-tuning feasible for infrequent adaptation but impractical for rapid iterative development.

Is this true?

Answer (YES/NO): NO